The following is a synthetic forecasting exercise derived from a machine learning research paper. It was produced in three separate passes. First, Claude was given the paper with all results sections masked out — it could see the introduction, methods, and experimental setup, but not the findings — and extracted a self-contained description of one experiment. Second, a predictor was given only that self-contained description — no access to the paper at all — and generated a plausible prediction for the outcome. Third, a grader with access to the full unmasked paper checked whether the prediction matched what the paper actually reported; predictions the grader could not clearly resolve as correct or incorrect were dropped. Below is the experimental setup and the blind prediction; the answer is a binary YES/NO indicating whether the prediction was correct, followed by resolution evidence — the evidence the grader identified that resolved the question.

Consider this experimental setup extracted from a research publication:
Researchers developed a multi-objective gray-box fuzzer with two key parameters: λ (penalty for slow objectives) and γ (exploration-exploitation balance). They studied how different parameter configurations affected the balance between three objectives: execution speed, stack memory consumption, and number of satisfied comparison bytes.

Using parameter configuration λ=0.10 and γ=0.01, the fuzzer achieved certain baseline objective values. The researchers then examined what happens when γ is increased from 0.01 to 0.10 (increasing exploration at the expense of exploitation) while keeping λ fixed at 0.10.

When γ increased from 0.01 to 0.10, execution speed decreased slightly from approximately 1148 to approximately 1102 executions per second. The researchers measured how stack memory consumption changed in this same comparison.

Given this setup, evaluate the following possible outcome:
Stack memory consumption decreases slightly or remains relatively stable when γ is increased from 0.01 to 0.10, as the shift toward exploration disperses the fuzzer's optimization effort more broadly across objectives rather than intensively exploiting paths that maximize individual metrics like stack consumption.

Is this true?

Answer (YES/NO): NO